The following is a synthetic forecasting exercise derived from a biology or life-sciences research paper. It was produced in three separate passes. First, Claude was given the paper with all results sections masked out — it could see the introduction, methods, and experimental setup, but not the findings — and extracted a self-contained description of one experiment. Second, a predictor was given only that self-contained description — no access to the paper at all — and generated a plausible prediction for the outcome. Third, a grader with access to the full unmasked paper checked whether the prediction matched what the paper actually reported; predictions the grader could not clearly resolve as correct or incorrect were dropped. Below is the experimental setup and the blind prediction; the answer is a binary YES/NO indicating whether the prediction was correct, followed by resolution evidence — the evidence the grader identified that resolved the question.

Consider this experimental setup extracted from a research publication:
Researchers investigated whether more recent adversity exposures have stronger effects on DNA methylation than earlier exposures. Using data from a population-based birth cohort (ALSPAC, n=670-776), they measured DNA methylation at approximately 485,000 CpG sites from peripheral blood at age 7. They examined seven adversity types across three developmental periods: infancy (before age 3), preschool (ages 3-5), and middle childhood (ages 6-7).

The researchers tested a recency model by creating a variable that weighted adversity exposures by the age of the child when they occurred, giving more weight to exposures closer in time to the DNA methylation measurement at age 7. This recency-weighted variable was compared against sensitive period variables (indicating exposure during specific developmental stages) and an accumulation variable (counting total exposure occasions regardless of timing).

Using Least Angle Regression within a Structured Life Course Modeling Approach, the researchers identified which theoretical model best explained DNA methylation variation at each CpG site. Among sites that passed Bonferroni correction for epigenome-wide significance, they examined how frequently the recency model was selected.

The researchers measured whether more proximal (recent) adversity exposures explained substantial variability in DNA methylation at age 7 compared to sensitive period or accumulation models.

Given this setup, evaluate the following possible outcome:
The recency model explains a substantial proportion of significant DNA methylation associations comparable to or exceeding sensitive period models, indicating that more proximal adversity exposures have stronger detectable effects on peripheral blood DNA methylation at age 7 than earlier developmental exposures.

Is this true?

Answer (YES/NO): NO